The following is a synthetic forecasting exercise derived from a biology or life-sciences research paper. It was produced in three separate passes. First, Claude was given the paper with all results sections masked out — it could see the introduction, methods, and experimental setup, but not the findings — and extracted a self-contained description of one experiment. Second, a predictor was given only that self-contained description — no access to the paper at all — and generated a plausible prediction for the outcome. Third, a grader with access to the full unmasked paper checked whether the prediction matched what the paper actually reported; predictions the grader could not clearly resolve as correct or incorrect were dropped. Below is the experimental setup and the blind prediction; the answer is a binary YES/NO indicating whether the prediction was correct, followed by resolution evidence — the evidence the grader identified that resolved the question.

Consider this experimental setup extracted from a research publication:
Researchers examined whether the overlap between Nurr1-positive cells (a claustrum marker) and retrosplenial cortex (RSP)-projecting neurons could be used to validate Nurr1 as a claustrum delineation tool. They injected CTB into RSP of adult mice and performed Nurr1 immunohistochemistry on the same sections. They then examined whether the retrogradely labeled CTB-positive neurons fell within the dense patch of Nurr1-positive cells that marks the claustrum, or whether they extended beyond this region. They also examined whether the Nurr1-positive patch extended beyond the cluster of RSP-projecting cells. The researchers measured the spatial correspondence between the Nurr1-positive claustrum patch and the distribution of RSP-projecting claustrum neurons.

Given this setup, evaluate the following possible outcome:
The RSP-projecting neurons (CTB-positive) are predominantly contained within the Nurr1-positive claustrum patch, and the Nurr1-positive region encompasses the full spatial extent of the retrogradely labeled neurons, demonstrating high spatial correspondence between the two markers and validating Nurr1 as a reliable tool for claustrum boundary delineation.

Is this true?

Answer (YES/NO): YES